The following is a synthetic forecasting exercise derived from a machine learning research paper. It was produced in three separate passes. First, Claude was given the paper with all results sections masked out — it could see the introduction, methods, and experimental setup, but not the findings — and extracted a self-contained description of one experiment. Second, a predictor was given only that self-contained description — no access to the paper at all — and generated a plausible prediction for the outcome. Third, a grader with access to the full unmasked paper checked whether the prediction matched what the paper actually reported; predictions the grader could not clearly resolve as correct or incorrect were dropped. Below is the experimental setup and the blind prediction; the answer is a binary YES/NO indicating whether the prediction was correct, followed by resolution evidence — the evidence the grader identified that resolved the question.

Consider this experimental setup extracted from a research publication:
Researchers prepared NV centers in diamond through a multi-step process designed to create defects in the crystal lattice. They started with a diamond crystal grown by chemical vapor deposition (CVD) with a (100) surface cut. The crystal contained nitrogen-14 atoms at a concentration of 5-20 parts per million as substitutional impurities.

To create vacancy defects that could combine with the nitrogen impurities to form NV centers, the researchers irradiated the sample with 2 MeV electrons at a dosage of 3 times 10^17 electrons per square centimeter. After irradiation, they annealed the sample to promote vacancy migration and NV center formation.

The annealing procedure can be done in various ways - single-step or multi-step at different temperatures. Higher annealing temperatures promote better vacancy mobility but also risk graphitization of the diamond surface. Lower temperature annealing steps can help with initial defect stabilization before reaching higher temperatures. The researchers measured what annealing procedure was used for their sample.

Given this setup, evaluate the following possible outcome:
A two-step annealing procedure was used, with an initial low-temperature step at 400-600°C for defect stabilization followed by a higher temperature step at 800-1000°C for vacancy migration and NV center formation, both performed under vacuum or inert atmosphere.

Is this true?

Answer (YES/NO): NO